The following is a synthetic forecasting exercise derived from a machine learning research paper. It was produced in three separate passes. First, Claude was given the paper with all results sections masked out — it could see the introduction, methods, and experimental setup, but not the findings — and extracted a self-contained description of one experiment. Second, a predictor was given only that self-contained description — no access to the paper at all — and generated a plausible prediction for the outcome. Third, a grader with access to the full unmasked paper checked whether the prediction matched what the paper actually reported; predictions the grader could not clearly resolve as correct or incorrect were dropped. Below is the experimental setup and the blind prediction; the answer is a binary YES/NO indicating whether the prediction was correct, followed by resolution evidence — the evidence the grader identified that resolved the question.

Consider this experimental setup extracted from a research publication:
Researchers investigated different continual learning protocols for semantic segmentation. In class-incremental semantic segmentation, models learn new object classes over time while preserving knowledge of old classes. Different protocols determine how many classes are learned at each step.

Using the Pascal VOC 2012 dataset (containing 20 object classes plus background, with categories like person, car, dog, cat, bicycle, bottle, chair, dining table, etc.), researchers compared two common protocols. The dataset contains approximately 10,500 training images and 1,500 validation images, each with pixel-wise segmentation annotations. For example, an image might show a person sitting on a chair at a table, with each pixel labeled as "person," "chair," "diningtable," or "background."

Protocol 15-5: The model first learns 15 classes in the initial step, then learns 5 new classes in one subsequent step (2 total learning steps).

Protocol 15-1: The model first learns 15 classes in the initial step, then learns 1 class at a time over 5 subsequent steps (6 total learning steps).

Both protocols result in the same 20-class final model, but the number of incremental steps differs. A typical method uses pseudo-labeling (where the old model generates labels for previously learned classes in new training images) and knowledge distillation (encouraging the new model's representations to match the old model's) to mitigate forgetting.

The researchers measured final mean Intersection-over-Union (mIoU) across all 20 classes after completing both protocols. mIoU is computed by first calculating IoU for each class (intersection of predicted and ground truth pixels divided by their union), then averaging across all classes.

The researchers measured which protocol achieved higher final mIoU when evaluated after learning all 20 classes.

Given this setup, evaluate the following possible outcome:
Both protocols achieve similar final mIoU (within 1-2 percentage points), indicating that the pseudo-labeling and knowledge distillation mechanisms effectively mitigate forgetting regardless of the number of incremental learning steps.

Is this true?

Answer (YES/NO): NO